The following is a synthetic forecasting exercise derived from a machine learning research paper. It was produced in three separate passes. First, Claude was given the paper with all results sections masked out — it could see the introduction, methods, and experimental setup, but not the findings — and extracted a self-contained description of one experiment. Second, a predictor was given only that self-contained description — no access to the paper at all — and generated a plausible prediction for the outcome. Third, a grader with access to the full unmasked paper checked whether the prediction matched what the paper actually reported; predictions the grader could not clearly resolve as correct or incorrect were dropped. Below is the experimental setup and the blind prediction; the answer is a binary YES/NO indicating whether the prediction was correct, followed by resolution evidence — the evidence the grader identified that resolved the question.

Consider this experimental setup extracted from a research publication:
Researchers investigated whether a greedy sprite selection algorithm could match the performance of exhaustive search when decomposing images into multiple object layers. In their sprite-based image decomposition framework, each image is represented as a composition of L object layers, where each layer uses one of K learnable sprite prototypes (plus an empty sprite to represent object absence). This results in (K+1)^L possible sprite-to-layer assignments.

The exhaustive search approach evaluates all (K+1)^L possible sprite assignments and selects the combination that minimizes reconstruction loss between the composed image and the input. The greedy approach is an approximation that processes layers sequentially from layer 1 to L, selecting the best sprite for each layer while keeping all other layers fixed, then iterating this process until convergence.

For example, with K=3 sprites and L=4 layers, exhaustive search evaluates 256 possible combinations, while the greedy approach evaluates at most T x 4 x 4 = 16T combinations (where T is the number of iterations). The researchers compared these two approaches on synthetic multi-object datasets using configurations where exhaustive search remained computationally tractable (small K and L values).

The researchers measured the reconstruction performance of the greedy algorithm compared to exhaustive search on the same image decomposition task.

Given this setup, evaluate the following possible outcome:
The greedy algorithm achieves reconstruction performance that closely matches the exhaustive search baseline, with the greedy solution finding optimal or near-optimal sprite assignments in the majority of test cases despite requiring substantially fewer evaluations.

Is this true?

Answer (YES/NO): YES